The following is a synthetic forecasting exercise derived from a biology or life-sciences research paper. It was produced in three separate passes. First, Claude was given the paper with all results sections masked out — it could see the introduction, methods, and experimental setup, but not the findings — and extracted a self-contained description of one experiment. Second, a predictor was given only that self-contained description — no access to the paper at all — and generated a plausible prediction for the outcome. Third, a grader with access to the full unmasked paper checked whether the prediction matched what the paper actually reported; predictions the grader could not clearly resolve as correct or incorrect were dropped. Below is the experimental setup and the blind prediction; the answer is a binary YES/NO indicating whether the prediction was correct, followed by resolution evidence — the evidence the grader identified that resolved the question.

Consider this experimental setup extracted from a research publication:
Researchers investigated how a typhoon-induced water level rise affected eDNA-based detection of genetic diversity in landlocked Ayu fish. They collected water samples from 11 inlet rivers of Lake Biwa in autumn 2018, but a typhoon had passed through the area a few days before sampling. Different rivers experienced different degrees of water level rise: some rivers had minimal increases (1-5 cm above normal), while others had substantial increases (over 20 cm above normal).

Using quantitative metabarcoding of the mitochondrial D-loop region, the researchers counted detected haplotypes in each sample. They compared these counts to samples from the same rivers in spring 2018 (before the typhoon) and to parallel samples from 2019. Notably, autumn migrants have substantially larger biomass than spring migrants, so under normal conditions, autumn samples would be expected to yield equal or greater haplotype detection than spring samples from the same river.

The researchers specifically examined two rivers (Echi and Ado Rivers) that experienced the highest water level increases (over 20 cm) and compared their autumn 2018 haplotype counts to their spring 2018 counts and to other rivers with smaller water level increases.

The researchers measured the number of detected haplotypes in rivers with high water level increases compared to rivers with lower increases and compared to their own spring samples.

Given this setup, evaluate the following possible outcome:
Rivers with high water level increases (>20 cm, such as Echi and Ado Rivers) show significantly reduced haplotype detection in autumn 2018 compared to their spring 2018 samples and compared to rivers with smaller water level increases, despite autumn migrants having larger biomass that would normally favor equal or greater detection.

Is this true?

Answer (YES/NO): YES